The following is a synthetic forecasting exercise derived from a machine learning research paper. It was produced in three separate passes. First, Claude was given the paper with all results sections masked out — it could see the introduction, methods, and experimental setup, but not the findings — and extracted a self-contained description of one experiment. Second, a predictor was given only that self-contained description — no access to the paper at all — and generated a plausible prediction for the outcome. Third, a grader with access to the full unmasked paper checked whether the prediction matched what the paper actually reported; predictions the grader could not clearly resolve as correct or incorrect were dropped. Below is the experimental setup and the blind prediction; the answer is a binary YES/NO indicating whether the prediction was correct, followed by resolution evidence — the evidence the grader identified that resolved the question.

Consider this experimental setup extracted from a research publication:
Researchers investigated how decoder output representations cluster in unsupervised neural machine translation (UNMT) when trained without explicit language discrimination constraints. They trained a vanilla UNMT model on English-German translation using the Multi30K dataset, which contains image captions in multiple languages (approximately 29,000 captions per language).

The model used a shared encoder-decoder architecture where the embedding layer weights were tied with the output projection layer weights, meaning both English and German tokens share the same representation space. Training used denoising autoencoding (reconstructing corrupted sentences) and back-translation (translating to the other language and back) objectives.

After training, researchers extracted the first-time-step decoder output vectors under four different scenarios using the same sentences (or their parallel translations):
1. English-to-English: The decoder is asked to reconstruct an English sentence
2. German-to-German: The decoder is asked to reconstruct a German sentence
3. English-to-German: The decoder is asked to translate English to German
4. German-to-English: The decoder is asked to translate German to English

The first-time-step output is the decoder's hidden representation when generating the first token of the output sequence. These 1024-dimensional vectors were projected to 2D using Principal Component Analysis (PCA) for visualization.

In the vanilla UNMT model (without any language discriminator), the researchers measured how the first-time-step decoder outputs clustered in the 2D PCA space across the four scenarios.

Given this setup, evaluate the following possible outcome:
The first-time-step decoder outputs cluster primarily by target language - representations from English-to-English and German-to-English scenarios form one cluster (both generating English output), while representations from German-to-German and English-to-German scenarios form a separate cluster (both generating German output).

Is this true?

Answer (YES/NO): NO